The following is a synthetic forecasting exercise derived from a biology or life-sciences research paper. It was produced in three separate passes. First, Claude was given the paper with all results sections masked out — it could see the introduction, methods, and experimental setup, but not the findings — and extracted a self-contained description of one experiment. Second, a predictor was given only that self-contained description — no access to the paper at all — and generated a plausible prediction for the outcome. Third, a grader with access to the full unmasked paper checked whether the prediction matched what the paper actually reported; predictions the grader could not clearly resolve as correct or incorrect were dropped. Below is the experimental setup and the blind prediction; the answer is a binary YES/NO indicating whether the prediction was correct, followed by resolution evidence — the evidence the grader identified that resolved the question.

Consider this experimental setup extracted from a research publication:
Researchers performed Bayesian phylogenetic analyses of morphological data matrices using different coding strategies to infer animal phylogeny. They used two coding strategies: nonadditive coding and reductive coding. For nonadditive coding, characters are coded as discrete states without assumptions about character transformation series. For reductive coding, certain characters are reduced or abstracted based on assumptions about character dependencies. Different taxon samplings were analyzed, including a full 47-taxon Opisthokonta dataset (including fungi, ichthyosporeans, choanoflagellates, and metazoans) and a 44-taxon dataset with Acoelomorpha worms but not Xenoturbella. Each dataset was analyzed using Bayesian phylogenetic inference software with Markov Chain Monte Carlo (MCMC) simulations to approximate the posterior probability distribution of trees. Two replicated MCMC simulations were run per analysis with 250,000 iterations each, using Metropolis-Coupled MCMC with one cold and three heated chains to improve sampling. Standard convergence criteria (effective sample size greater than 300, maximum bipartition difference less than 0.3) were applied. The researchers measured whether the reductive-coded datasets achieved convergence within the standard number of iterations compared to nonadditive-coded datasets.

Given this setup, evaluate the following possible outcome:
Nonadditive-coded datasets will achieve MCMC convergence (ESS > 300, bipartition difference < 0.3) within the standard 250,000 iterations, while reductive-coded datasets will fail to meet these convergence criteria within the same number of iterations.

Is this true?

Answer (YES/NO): YES